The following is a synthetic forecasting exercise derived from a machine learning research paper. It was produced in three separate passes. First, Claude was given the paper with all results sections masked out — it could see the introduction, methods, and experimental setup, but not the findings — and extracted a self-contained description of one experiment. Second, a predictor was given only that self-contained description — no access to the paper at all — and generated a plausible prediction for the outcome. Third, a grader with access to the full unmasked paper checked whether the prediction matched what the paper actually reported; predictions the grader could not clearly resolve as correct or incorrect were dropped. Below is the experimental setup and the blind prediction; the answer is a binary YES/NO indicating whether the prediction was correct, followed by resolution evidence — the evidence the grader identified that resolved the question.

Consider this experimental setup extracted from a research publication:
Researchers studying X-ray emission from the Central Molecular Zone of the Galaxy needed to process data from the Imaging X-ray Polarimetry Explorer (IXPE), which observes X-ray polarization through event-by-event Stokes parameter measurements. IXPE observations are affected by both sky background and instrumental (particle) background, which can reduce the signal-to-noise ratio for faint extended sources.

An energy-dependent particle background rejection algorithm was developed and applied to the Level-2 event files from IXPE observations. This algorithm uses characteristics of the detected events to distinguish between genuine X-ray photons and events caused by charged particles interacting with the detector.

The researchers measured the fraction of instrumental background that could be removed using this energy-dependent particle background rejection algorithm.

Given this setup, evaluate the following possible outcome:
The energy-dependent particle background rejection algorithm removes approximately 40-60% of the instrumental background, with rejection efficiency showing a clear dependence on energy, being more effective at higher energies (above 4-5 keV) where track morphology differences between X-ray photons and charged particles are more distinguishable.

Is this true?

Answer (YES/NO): NO